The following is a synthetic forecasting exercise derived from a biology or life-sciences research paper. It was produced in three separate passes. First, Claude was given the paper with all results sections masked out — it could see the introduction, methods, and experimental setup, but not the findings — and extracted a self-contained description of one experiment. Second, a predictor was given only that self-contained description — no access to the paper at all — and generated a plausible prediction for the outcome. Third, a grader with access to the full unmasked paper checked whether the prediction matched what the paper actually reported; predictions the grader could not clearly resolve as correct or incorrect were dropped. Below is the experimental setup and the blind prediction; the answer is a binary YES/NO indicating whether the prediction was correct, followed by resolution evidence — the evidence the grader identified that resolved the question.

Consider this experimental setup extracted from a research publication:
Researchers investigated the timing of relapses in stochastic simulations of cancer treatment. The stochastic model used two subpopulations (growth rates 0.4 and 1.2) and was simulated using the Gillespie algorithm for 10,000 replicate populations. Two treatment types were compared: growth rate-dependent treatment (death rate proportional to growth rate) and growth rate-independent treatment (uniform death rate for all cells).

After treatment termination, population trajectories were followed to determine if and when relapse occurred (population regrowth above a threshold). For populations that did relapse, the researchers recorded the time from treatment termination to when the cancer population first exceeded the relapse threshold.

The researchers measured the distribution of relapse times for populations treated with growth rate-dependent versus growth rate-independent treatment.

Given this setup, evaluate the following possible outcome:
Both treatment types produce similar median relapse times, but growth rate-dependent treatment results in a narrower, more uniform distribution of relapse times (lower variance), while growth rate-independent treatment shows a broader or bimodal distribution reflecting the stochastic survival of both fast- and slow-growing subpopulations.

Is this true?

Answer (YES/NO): NO